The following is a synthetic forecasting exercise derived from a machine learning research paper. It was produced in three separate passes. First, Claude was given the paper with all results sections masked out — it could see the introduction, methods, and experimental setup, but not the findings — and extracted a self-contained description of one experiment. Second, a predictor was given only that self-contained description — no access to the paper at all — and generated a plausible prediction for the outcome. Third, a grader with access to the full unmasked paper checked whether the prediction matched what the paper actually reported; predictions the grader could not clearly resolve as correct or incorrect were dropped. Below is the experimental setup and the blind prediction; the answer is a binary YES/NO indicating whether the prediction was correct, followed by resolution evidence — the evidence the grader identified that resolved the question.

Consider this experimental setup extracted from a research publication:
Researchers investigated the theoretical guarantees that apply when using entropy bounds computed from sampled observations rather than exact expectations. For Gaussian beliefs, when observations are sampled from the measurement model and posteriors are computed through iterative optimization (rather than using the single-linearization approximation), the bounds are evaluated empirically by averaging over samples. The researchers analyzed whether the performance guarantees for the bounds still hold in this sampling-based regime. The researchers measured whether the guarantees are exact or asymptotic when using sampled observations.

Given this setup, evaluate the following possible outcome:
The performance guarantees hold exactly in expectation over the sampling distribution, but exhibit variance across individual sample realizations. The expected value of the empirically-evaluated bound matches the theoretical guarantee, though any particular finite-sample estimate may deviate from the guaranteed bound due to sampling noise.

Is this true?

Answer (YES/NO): NO